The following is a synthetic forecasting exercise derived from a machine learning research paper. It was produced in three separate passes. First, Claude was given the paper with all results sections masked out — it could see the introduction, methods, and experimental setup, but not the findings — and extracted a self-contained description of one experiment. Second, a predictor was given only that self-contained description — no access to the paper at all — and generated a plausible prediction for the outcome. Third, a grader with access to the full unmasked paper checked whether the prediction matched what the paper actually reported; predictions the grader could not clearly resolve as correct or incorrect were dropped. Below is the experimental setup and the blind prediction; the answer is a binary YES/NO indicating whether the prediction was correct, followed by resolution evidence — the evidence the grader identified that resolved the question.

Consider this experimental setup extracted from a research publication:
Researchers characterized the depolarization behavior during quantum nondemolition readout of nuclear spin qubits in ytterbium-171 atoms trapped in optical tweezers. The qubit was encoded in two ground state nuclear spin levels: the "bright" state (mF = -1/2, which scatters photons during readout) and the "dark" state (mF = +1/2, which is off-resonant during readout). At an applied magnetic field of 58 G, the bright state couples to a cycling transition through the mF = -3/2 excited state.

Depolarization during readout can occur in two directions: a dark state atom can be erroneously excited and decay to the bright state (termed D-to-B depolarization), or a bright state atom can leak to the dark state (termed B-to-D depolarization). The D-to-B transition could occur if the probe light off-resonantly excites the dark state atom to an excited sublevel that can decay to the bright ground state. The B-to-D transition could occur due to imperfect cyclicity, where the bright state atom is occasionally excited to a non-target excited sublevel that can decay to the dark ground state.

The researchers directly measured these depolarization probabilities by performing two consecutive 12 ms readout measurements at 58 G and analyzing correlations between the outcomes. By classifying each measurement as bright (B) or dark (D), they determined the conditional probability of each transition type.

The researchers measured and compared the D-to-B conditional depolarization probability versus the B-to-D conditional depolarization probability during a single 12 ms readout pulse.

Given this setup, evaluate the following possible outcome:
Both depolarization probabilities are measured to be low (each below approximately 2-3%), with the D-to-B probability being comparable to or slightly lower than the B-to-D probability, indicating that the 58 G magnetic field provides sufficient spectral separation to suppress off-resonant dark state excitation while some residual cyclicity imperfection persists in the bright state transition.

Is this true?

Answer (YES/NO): YES